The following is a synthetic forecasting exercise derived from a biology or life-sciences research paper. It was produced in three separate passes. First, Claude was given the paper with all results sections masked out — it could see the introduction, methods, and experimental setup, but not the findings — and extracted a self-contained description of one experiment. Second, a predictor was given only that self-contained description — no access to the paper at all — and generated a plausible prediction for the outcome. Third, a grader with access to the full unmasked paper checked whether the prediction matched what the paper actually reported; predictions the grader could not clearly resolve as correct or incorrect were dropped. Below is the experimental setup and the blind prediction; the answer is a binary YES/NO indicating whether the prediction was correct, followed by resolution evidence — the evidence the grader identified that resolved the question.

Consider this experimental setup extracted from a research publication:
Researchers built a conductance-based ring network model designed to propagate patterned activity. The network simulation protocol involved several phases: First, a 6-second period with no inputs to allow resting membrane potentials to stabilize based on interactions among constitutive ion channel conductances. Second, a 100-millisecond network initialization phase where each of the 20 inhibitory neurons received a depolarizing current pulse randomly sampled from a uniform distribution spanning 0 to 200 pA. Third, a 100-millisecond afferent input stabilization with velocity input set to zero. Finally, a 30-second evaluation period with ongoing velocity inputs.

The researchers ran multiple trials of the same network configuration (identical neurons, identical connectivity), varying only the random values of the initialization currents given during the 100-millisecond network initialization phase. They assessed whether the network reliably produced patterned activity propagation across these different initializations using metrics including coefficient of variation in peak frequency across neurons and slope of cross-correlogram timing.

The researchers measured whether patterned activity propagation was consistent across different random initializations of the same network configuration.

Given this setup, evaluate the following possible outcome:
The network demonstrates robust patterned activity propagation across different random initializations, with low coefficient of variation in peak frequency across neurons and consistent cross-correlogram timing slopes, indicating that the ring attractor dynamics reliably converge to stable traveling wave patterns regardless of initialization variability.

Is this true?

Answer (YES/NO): NO